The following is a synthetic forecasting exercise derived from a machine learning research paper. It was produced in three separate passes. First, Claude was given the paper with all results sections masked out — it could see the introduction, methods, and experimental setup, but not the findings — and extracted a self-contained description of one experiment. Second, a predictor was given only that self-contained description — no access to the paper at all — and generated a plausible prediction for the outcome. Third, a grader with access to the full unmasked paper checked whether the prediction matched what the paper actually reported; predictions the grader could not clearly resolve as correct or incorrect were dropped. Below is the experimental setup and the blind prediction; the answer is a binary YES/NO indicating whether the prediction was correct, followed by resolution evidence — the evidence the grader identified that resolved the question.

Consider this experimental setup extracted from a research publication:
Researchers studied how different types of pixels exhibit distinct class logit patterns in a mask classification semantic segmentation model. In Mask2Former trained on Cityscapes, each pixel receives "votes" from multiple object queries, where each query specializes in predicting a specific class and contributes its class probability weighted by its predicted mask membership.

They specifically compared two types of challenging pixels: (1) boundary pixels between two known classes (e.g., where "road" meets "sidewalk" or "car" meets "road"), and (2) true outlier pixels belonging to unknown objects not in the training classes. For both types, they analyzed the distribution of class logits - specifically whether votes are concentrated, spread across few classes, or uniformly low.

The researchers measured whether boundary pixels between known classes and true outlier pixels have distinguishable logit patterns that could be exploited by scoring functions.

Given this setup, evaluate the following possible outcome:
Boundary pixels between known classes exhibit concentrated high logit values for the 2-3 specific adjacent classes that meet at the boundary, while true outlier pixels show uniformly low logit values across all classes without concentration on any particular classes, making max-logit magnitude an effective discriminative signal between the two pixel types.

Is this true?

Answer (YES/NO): NO